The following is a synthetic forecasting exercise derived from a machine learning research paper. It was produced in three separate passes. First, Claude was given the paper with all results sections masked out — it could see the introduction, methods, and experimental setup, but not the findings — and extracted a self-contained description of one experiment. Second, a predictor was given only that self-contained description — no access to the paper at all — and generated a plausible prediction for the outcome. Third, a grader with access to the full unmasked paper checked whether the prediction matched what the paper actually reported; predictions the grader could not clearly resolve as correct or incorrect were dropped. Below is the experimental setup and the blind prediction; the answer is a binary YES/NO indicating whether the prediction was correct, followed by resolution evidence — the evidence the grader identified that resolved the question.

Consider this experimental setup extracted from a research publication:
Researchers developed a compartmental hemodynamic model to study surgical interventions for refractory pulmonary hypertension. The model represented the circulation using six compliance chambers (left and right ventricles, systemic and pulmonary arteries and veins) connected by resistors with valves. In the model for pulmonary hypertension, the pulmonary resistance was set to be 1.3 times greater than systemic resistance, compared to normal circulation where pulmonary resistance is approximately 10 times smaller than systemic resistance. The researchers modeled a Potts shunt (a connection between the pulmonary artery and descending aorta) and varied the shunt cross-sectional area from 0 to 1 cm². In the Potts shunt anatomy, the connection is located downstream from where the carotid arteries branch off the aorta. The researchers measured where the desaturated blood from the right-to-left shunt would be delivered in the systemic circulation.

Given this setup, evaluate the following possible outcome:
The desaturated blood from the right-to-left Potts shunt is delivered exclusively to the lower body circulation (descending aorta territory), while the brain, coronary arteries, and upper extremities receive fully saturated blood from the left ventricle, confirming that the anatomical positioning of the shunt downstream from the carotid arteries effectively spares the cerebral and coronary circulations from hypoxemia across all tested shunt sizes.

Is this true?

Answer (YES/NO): NO